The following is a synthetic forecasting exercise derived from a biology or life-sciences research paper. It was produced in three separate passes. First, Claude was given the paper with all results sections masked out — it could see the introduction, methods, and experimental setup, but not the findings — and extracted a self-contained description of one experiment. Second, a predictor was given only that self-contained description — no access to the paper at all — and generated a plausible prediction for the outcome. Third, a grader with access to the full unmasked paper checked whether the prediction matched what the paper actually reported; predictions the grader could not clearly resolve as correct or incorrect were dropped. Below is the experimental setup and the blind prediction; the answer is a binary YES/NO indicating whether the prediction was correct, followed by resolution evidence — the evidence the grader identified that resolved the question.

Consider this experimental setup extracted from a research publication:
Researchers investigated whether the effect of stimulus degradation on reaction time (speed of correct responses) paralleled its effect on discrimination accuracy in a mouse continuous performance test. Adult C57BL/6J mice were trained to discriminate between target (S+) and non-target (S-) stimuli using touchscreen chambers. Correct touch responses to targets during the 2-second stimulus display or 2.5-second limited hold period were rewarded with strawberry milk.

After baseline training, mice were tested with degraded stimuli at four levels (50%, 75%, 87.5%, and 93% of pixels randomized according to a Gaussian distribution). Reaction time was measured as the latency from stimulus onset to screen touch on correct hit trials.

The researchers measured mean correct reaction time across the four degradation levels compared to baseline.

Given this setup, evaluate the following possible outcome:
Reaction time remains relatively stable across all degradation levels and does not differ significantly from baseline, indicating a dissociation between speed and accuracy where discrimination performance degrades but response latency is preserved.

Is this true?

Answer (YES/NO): NO